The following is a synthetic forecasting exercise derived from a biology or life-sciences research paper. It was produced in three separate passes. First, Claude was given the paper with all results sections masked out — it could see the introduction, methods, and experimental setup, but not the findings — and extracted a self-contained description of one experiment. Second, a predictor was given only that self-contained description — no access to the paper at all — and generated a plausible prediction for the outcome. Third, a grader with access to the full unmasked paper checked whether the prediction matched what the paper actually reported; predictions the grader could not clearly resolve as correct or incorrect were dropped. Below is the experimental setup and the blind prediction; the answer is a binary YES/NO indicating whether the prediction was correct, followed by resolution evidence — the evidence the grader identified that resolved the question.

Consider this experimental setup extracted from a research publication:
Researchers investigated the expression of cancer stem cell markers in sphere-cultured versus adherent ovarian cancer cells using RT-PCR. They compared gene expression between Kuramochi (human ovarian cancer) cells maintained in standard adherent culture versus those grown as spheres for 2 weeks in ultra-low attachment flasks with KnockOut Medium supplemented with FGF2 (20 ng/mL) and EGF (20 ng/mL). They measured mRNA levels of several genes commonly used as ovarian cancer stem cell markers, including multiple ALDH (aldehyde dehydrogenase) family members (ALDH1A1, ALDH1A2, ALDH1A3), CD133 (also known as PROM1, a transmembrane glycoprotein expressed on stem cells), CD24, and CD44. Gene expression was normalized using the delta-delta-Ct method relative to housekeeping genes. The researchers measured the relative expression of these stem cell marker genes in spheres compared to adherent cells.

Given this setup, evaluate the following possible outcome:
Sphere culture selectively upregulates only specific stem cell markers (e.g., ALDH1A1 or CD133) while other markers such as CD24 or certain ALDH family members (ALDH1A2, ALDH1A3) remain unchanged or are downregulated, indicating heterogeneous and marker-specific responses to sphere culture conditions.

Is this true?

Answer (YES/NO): NO